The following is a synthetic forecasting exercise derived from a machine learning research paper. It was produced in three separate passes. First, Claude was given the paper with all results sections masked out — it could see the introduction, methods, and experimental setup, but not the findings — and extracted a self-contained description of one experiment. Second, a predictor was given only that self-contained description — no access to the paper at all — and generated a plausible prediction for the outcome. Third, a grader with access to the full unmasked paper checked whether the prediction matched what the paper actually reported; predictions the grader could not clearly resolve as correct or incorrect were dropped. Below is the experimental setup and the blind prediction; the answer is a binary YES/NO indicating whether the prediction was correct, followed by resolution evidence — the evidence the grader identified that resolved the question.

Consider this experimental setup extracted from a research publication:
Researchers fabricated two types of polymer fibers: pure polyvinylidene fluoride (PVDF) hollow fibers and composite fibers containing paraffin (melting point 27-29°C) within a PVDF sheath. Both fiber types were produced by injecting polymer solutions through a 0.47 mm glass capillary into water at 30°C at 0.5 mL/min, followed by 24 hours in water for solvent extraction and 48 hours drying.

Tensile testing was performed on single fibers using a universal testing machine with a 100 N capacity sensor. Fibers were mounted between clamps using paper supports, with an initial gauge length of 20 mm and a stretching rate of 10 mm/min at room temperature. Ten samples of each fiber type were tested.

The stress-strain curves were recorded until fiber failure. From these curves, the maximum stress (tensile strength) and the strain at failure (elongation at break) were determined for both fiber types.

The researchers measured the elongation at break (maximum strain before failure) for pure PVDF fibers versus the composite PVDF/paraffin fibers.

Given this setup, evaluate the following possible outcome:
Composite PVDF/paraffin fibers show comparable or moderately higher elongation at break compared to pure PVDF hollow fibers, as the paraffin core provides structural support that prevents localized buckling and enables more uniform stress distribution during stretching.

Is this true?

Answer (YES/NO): NO